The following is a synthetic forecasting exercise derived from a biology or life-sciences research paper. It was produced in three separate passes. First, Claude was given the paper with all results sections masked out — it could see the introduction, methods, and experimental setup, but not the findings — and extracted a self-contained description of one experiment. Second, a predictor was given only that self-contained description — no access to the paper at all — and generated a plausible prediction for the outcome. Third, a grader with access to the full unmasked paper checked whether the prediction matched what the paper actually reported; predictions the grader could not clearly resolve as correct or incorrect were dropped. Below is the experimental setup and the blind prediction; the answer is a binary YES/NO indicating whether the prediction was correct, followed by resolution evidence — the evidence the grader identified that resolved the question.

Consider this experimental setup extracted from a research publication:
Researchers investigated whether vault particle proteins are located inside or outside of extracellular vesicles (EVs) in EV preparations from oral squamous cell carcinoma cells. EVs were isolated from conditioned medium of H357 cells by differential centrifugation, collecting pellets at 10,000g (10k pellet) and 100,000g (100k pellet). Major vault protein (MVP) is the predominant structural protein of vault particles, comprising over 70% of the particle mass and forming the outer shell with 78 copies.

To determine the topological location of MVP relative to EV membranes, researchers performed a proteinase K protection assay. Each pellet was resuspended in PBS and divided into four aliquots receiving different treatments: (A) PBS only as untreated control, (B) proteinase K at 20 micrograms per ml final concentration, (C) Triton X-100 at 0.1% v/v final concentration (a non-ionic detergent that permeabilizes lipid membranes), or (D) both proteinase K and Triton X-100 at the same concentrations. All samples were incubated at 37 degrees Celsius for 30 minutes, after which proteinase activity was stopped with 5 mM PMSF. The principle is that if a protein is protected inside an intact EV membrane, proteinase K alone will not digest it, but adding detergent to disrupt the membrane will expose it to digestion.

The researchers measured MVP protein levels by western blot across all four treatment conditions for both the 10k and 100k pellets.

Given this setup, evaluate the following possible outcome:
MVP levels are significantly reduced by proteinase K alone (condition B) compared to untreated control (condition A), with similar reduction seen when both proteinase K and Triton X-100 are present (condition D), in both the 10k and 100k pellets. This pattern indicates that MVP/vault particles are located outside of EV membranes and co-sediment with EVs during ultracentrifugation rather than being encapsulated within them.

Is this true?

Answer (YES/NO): YES